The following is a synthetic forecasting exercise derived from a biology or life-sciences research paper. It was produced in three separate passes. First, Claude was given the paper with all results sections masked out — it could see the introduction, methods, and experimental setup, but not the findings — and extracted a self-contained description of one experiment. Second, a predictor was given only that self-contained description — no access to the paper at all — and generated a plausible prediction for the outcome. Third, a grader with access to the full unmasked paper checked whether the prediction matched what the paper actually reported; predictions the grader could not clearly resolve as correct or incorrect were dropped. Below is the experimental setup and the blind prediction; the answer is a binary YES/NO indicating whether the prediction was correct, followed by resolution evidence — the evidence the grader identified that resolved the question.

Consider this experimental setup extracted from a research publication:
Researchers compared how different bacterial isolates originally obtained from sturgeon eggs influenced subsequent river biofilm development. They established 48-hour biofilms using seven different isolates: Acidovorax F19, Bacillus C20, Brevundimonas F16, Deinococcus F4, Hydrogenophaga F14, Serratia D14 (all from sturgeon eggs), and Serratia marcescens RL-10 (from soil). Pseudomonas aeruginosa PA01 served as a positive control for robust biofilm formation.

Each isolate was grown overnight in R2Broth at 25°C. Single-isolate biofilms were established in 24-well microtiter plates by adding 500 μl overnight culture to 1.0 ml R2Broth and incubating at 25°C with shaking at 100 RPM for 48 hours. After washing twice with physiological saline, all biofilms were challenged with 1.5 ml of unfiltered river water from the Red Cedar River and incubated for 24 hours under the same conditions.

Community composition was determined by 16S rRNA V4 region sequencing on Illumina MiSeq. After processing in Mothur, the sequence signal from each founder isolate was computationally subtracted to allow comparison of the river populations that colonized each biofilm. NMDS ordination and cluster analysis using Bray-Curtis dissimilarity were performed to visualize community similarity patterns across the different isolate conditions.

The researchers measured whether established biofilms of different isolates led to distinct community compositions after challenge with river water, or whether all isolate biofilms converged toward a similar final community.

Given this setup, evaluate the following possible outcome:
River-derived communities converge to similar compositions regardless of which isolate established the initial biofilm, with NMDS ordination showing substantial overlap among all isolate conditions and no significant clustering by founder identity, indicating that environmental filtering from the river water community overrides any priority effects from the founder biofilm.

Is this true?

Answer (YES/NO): NO